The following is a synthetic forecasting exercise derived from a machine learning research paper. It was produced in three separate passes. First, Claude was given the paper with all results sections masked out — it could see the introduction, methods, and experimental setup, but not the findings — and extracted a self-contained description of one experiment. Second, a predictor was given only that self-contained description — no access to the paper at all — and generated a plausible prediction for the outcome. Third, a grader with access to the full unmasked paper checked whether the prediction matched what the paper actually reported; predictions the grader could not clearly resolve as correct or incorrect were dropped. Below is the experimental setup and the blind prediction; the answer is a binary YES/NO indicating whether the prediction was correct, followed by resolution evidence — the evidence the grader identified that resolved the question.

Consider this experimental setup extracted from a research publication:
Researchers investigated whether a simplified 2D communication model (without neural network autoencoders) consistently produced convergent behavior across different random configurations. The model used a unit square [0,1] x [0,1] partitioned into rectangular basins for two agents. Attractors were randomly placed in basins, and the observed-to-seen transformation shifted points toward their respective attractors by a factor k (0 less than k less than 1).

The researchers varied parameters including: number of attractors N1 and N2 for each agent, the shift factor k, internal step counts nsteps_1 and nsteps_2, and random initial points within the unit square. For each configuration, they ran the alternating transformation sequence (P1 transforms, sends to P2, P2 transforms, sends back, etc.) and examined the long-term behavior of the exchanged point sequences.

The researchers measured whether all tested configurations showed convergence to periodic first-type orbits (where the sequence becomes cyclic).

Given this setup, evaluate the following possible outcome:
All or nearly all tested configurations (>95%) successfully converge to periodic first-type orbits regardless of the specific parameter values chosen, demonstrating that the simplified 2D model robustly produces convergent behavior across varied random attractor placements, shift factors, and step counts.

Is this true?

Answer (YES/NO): YES